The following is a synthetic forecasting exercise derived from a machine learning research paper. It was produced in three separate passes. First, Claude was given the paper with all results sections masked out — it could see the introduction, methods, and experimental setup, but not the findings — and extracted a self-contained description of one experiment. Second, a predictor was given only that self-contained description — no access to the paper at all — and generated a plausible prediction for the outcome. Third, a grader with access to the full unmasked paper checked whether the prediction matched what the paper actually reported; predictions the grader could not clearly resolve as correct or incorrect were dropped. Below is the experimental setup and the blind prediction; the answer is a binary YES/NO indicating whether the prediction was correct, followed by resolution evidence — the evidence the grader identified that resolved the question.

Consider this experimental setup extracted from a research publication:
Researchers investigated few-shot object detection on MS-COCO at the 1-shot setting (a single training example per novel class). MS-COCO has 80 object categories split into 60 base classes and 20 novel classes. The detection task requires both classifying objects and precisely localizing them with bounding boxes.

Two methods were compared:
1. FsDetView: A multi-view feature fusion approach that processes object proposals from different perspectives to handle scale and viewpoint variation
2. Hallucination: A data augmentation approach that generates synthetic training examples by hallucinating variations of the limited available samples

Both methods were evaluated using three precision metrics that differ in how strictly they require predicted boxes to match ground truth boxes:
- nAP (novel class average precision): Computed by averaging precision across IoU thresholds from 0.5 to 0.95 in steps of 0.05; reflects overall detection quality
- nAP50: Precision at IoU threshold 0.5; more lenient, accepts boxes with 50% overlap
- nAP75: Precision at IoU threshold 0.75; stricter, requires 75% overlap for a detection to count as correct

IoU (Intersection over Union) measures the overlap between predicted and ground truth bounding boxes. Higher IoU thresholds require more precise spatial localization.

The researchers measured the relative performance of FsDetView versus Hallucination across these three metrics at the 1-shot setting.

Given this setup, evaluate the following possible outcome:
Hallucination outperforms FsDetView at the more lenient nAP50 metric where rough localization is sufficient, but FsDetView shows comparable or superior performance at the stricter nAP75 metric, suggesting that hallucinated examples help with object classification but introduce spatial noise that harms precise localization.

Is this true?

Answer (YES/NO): NO